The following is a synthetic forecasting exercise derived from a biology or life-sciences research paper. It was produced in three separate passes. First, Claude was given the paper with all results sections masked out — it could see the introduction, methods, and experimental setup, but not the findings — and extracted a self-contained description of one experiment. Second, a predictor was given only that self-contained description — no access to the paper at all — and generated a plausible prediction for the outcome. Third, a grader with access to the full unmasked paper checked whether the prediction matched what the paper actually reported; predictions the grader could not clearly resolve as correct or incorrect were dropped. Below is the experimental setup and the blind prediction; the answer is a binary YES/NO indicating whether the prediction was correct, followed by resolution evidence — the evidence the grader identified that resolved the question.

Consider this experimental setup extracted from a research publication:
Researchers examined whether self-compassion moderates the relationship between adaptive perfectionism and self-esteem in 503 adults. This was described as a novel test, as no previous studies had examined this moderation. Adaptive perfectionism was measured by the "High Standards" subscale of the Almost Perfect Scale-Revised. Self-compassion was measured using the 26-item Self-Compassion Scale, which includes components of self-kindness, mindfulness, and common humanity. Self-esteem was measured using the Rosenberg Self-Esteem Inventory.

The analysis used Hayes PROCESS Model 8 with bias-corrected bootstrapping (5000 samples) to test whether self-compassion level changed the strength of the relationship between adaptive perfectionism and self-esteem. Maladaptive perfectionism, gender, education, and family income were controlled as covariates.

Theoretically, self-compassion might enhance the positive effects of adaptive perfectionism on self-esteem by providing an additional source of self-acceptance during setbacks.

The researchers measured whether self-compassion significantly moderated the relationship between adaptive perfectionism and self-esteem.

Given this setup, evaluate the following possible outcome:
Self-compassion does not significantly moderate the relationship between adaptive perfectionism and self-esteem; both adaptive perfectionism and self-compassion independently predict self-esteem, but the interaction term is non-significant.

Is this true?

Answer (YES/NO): YES